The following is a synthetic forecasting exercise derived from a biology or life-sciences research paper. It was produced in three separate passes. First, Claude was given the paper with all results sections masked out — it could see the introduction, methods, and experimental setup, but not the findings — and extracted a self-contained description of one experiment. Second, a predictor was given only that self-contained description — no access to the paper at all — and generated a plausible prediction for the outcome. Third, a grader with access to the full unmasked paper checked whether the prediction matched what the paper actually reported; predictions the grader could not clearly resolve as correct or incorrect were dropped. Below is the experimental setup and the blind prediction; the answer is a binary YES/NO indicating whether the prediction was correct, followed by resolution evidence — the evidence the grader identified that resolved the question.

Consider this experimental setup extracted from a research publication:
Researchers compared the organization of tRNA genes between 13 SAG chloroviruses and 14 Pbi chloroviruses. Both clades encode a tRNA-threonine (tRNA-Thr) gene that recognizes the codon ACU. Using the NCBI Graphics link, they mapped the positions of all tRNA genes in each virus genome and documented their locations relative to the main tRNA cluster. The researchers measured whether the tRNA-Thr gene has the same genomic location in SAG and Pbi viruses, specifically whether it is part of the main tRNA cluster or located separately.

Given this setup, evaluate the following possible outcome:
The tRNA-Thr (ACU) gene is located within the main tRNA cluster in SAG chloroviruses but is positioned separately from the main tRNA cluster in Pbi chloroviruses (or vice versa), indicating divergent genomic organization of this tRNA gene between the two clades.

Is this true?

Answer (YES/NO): YES